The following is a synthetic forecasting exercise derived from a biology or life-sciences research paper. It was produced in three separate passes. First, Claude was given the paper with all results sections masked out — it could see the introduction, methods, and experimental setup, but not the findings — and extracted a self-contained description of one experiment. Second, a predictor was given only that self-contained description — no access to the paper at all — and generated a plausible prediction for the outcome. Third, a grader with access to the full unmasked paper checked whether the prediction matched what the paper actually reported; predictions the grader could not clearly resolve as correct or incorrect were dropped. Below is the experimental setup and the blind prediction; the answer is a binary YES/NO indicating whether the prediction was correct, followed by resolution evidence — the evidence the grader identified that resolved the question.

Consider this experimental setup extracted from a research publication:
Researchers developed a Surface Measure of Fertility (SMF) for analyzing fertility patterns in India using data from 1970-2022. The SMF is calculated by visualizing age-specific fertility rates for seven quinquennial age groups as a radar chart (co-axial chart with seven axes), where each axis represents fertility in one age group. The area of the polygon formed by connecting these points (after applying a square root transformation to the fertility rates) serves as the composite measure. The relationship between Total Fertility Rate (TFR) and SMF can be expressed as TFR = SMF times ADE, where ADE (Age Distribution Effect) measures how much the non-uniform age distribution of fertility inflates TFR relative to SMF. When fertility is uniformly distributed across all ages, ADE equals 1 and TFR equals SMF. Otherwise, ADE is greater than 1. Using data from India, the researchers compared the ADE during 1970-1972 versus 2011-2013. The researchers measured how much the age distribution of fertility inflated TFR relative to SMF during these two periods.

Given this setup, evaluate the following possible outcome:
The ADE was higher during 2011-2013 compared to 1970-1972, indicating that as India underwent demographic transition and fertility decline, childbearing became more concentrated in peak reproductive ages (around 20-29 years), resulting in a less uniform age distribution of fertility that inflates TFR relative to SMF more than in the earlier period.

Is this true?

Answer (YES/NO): YES